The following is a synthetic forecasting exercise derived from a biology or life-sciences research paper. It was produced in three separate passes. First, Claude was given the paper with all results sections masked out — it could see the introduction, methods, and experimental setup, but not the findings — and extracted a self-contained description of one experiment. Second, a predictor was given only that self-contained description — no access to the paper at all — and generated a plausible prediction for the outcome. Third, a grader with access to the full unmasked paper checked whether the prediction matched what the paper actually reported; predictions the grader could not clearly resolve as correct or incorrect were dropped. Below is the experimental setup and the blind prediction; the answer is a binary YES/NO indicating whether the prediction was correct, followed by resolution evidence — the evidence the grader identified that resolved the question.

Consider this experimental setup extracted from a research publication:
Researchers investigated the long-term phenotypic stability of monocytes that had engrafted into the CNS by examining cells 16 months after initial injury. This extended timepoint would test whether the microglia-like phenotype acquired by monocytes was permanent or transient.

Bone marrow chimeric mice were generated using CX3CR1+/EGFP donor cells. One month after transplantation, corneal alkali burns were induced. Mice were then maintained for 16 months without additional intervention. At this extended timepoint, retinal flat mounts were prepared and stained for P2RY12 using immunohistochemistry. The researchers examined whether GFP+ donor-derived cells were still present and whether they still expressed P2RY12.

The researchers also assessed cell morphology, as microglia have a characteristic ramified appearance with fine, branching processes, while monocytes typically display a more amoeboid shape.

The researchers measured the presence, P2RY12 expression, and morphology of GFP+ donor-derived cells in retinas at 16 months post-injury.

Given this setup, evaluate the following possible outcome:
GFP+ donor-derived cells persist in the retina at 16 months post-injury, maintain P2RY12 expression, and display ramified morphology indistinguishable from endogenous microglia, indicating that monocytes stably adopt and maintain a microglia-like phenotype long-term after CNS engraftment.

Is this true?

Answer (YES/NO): NO